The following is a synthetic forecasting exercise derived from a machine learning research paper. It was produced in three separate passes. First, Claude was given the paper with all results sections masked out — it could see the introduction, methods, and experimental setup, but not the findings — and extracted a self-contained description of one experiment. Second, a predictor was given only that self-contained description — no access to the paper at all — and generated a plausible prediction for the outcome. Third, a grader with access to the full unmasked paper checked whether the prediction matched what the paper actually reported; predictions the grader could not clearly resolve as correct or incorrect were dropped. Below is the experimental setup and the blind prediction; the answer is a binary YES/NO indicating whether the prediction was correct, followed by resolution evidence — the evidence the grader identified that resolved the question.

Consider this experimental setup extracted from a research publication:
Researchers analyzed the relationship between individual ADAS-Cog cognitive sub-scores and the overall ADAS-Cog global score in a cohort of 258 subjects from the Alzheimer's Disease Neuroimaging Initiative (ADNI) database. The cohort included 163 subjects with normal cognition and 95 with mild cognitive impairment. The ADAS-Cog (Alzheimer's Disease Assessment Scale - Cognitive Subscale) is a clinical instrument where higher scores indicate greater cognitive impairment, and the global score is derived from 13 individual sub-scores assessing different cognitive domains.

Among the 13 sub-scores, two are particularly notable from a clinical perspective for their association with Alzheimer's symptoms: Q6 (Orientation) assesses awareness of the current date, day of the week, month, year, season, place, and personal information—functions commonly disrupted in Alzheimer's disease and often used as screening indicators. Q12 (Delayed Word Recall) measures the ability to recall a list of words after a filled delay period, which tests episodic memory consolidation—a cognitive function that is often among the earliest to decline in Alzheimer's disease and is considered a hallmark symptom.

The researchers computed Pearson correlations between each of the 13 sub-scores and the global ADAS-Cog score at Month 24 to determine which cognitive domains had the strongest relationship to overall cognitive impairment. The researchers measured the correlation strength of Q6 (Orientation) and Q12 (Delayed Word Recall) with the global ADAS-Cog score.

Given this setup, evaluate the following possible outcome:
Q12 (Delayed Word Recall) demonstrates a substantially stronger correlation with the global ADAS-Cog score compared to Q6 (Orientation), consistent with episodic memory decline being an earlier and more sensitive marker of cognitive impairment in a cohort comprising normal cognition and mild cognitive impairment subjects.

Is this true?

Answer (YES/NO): NO